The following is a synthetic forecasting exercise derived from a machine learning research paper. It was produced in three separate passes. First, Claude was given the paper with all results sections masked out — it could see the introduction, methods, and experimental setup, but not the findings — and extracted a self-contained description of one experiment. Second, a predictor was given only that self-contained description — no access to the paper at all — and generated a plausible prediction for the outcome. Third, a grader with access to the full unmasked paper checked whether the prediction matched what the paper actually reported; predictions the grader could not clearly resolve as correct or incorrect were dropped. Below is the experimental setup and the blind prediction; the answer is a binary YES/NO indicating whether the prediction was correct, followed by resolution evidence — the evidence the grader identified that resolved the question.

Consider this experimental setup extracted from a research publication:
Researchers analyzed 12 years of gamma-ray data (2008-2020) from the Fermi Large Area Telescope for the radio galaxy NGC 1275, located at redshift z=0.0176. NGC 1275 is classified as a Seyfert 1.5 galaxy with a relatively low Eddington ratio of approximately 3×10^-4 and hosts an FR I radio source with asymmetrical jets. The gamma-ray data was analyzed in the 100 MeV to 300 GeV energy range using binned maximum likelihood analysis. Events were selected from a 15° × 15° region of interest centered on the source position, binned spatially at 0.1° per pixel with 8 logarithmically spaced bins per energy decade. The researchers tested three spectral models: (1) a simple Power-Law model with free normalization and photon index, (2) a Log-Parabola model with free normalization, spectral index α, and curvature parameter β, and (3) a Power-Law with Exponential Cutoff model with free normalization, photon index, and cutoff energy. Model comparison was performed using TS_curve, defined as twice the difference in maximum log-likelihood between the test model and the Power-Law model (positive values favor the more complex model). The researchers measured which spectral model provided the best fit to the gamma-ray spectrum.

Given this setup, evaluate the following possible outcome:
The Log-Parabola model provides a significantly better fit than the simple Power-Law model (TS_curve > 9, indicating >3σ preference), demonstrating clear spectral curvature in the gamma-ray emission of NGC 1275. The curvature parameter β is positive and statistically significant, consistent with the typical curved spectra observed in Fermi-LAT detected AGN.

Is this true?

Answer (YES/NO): YES